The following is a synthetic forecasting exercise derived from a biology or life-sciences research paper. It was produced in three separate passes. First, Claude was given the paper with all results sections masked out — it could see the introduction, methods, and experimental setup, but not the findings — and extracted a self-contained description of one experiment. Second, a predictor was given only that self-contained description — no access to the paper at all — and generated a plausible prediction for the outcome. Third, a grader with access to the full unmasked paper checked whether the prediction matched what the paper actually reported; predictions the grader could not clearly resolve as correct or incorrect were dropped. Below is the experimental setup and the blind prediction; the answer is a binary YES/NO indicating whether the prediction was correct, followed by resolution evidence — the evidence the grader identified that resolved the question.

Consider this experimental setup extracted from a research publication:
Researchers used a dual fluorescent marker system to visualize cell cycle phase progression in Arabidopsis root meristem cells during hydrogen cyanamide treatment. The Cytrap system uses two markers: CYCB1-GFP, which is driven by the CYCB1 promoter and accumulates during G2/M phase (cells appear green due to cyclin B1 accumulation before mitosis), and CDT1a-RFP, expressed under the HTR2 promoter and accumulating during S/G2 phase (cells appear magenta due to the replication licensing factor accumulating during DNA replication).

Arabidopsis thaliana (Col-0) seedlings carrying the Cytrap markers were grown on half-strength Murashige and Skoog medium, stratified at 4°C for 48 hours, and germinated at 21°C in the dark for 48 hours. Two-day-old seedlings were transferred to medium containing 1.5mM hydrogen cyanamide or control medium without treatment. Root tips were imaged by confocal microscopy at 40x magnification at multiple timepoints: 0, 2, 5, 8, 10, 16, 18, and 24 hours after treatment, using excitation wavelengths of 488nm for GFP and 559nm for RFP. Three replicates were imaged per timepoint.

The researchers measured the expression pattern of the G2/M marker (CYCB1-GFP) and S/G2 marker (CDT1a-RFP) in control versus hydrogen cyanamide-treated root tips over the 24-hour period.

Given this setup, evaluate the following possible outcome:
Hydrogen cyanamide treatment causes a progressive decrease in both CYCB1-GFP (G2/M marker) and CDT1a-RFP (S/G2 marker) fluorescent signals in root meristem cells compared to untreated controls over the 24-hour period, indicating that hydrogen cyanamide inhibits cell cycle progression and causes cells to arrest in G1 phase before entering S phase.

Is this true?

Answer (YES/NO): NO